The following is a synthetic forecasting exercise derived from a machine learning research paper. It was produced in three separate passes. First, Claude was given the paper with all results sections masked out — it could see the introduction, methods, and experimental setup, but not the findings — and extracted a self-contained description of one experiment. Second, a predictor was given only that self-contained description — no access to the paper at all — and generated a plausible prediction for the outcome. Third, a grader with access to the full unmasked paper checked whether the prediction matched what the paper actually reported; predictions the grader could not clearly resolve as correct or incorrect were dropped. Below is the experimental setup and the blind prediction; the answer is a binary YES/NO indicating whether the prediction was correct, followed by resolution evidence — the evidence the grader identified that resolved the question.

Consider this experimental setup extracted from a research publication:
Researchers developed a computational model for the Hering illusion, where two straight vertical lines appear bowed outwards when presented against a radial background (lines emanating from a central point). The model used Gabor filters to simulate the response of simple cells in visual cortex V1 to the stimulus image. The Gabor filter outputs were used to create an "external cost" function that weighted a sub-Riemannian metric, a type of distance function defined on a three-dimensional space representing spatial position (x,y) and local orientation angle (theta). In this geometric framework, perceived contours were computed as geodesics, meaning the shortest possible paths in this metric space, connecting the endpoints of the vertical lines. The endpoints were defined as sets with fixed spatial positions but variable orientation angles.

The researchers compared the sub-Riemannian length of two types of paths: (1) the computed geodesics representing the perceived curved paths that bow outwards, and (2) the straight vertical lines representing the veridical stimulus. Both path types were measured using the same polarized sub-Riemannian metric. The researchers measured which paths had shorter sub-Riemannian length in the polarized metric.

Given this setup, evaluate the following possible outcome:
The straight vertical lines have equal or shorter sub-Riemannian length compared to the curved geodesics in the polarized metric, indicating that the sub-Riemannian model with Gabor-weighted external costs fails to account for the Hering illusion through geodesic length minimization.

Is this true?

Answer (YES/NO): NO